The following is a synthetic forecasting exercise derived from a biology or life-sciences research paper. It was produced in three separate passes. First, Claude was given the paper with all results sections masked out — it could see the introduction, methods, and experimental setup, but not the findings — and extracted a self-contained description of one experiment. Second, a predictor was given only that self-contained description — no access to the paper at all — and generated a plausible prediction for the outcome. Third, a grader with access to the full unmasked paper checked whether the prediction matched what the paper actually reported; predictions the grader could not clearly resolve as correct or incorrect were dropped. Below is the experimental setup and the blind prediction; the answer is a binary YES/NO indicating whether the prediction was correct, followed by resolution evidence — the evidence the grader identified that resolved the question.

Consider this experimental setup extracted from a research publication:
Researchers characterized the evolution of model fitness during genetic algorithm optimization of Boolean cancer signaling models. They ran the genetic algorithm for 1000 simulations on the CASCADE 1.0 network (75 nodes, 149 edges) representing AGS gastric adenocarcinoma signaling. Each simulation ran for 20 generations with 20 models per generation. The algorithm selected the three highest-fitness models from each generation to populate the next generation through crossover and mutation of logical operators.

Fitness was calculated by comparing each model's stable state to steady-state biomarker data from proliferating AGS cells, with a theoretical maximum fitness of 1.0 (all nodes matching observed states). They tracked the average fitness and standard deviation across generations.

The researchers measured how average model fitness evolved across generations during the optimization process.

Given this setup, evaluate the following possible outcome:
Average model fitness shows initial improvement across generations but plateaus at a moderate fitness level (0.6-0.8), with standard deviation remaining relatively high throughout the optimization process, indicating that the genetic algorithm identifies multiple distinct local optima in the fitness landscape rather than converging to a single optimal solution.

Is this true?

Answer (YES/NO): NO